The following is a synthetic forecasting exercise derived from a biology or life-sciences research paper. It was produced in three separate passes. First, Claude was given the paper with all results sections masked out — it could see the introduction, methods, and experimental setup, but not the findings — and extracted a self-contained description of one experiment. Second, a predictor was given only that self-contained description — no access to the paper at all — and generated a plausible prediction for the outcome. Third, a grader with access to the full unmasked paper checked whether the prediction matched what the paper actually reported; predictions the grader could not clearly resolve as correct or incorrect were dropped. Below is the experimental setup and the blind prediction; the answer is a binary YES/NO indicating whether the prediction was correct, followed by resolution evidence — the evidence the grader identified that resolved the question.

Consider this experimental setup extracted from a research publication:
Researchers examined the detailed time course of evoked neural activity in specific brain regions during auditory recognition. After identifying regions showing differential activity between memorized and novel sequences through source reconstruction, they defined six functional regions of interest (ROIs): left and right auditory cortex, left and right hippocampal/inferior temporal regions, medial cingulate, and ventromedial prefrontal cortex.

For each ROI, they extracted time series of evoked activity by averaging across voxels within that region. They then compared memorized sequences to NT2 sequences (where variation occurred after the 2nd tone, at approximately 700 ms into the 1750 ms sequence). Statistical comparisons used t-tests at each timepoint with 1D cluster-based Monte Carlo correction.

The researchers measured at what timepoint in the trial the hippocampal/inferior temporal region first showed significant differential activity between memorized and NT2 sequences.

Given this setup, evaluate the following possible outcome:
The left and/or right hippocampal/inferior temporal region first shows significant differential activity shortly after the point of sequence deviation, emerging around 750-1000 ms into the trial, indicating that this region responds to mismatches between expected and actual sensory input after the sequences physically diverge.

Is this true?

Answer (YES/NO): YES